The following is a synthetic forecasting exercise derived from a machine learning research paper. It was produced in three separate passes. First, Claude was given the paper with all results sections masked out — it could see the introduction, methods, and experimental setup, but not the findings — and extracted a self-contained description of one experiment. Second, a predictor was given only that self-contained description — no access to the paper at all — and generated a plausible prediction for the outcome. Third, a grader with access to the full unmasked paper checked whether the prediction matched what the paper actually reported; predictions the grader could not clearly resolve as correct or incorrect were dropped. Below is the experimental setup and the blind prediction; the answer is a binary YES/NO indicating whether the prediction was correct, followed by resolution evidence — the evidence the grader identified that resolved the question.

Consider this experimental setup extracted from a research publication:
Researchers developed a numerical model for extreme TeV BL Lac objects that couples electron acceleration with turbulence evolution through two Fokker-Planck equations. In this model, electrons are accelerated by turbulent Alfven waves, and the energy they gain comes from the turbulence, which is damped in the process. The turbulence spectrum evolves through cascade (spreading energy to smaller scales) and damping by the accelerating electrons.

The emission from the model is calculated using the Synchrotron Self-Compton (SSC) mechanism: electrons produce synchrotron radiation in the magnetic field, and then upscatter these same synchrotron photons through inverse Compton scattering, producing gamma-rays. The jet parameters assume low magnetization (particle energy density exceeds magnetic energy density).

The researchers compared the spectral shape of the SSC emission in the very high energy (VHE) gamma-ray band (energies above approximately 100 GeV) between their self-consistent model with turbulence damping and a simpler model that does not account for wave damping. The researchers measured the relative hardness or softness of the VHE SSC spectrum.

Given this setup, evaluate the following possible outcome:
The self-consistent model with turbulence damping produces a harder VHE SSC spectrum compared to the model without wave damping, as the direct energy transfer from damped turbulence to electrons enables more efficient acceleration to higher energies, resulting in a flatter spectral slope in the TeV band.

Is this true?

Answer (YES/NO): NO